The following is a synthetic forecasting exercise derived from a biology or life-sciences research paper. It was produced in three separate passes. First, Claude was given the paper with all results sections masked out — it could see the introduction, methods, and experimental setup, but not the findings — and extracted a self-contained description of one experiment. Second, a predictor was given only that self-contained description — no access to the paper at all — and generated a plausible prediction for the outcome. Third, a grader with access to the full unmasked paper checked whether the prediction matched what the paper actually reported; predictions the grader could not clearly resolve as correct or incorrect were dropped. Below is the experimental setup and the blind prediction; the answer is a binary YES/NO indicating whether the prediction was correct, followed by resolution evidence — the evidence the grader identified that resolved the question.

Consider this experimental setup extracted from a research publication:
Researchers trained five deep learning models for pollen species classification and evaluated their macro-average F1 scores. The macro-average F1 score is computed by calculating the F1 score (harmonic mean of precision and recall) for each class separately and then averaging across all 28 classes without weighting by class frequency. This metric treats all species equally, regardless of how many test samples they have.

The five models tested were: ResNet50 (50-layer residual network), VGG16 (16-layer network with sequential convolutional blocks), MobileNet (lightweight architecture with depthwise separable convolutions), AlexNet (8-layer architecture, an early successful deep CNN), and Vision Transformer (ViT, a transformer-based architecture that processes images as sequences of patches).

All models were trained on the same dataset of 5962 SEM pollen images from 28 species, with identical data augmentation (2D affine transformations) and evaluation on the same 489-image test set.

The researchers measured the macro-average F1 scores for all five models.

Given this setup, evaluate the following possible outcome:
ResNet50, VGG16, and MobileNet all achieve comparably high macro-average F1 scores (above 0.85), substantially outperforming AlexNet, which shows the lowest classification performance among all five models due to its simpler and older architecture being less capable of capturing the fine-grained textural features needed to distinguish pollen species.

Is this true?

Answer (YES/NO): NO